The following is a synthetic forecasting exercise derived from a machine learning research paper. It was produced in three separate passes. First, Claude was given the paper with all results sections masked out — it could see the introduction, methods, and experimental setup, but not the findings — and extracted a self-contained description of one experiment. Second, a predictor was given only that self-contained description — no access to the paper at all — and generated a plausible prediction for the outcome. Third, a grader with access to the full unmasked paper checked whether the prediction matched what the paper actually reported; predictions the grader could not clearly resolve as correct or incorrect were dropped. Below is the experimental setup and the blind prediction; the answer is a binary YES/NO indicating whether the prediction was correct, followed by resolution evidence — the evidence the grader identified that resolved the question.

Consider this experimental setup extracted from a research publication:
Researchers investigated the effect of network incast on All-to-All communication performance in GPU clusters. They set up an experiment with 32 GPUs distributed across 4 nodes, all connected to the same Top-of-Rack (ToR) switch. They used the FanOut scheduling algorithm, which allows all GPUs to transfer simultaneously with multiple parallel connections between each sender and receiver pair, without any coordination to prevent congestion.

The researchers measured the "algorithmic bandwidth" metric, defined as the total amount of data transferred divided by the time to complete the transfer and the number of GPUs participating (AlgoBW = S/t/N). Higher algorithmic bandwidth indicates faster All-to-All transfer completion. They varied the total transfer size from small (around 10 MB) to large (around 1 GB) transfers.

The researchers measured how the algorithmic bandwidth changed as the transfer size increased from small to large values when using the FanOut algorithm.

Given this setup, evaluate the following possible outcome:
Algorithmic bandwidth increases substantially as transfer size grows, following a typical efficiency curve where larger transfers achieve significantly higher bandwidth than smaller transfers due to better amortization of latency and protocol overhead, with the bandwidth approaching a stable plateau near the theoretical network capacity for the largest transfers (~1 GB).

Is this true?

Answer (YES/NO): NO